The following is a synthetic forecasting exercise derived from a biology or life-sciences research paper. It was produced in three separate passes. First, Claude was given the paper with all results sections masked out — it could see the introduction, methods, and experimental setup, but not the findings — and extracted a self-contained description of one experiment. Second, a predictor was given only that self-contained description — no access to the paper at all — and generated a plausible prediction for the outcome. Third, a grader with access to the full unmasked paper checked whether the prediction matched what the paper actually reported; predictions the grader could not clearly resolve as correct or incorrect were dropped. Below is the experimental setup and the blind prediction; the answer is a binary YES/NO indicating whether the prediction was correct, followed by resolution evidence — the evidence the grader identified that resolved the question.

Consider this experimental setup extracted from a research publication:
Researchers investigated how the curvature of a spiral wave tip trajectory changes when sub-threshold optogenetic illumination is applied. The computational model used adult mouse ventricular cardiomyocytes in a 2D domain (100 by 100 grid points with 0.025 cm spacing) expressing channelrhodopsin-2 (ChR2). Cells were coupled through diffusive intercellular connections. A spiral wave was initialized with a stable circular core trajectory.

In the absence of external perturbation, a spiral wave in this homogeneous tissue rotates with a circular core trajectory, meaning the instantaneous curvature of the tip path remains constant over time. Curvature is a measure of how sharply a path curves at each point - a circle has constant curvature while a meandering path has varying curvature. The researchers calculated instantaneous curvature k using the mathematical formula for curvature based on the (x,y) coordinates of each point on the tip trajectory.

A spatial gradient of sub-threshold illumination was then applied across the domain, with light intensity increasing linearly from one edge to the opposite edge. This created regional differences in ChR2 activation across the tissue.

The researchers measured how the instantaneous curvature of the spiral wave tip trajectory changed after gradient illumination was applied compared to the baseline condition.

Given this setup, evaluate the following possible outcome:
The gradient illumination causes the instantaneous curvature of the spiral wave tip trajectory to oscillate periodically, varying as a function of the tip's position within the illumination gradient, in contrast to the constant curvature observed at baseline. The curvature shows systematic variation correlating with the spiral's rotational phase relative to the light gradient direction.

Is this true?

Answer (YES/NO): YES